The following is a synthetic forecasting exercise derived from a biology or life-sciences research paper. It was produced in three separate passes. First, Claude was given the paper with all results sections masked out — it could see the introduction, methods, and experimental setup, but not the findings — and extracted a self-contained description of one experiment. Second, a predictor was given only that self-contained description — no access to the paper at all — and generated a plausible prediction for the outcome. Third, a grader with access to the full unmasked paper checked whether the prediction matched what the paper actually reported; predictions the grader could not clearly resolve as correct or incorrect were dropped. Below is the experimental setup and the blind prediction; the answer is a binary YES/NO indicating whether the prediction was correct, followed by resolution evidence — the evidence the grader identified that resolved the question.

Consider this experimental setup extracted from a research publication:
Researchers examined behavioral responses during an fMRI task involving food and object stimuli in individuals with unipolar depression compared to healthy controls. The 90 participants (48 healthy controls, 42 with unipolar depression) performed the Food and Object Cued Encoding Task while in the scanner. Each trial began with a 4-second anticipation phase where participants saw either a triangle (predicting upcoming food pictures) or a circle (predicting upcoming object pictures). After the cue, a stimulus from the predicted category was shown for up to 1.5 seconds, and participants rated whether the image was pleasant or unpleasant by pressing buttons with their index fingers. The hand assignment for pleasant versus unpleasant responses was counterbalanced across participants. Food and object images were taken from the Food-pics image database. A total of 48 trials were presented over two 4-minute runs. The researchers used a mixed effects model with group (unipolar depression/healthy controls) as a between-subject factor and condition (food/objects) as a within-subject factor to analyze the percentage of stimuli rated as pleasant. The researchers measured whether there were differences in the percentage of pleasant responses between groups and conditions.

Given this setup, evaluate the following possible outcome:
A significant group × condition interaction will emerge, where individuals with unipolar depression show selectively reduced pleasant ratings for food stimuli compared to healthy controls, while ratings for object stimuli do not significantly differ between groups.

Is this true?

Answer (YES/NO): NO